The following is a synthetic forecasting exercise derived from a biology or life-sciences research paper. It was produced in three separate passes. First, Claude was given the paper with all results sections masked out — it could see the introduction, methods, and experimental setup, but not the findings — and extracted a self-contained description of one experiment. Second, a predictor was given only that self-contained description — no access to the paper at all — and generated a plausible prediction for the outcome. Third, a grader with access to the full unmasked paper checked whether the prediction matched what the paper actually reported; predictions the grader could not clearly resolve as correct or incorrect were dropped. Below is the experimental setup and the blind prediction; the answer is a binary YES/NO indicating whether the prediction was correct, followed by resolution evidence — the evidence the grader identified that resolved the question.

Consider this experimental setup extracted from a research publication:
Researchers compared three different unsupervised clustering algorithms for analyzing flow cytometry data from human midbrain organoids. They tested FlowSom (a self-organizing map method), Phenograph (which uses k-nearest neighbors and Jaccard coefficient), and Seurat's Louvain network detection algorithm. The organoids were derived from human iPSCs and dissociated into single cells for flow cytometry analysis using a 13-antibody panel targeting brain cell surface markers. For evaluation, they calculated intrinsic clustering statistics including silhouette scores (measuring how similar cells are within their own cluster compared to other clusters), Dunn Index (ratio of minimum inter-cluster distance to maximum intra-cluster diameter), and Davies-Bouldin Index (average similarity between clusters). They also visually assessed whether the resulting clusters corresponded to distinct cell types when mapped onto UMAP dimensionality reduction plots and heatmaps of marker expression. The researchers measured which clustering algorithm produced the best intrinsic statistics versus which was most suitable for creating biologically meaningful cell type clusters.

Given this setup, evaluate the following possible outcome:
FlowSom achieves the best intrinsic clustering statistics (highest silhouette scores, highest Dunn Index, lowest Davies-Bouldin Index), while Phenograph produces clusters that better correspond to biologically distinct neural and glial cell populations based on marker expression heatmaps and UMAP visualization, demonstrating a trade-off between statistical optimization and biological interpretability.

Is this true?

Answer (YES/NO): YES